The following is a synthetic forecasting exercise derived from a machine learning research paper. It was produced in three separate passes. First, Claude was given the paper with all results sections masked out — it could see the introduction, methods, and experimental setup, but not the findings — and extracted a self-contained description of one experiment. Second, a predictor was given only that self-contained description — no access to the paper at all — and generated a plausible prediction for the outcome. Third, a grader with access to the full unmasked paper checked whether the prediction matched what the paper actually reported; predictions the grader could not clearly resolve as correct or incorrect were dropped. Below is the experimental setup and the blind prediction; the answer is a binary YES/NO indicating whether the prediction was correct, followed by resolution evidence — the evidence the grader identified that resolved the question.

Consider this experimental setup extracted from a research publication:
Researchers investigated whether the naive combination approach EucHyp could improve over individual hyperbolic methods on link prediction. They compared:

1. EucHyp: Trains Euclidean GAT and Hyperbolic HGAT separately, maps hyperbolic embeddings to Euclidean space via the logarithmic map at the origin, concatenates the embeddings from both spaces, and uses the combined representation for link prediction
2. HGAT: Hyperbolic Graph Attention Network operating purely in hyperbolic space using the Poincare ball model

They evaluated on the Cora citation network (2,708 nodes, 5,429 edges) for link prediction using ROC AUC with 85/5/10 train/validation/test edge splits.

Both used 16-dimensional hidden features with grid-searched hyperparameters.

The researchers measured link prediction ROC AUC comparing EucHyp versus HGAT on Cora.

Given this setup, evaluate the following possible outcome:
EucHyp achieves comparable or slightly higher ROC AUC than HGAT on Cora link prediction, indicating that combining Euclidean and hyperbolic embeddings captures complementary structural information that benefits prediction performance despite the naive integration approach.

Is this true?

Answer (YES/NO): NO